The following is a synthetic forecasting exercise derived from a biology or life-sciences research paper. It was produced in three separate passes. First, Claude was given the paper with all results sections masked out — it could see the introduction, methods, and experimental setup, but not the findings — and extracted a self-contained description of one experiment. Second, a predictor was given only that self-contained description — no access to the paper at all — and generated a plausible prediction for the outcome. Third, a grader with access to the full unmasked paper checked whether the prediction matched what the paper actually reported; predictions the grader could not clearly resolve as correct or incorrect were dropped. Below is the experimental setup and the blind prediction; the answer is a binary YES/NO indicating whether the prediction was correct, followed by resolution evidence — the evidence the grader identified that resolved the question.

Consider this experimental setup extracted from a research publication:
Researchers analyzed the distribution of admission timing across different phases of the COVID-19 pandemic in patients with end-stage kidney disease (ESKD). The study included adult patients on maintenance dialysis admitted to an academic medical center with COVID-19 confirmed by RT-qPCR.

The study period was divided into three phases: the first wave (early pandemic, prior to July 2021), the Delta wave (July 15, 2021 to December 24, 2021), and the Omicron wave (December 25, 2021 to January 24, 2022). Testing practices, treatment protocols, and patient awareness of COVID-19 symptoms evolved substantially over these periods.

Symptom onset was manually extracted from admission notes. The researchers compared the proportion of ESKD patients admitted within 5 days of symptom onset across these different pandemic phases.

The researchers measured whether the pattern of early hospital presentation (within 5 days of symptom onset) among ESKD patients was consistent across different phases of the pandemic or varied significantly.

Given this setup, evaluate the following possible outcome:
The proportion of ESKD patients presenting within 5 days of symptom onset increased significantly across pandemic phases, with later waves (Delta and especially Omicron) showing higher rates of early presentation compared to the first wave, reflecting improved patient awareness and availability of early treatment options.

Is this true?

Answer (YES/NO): NO